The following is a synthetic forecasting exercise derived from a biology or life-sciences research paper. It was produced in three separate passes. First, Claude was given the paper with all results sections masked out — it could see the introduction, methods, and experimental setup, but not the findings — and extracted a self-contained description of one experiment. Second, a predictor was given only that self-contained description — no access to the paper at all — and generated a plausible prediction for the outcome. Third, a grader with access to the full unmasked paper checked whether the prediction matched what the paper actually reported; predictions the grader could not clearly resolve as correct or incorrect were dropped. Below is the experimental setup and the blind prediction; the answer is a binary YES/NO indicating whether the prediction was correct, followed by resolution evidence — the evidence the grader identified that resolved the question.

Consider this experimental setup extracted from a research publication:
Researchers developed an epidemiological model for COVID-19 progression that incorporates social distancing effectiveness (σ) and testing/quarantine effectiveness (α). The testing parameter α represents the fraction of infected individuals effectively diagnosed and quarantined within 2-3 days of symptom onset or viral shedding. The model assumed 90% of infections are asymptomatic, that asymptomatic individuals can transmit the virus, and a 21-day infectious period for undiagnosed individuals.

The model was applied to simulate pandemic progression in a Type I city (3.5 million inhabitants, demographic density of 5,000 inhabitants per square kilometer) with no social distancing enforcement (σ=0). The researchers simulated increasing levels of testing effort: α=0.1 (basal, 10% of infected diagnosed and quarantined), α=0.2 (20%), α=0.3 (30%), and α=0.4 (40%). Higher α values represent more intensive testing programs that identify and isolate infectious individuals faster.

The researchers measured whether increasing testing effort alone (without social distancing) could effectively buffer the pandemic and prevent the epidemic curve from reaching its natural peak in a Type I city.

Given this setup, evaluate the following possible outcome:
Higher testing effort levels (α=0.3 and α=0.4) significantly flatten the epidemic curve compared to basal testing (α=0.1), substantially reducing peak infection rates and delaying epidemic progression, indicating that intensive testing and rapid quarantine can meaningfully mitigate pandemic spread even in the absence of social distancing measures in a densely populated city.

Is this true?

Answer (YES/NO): NO